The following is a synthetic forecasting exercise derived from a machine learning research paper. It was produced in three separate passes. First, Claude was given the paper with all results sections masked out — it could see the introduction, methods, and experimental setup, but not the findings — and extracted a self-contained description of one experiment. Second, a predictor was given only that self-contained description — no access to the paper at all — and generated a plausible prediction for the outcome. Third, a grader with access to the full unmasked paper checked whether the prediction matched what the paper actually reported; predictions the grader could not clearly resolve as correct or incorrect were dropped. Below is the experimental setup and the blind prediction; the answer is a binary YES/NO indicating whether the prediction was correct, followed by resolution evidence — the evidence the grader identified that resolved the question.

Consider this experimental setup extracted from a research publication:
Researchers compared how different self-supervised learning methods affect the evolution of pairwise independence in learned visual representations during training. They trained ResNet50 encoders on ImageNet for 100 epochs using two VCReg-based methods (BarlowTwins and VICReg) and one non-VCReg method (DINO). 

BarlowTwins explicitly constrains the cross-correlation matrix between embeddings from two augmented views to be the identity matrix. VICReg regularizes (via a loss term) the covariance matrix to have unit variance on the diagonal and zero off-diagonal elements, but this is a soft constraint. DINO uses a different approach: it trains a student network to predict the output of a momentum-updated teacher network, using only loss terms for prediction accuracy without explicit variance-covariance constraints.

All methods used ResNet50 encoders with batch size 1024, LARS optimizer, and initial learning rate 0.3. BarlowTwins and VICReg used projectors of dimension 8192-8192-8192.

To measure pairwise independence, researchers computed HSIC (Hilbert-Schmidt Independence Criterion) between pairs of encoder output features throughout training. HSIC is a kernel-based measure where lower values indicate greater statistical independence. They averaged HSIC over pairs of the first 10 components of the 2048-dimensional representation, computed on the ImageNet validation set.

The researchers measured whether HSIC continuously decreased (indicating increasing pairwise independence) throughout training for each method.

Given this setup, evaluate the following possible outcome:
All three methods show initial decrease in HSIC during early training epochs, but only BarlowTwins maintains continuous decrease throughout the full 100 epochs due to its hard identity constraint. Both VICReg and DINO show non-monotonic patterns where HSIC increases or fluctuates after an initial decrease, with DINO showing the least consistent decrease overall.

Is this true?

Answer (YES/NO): NO